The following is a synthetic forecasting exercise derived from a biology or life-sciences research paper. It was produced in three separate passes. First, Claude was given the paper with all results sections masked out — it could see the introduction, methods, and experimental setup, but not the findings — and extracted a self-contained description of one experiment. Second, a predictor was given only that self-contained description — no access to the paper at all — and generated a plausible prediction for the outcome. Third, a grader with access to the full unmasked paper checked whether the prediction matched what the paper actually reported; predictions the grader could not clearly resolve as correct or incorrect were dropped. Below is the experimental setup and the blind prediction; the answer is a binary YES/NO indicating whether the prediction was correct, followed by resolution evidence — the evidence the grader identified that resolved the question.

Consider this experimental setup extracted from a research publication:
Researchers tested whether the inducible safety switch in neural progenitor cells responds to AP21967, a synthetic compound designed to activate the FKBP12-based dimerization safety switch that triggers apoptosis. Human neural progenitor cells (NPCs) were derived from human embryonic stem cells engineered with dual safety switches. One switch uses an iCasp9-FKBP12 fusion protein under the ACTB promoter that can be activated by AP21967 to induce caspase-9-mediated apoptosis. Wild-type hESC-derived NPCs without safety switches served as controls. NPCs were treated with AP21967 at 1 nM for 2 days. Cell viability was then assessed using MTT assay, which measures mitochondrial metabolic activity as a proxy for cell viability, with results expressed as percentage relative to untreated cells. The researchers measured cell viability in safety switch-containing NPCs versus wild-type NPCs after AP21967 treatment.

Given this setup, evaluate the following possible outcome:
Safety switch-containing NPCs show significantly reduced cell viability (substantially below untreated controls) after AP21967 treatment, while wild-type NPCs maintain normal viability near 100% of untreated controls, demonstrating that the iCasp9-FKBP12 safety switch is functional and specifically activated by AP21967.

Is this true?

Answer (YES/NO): YES